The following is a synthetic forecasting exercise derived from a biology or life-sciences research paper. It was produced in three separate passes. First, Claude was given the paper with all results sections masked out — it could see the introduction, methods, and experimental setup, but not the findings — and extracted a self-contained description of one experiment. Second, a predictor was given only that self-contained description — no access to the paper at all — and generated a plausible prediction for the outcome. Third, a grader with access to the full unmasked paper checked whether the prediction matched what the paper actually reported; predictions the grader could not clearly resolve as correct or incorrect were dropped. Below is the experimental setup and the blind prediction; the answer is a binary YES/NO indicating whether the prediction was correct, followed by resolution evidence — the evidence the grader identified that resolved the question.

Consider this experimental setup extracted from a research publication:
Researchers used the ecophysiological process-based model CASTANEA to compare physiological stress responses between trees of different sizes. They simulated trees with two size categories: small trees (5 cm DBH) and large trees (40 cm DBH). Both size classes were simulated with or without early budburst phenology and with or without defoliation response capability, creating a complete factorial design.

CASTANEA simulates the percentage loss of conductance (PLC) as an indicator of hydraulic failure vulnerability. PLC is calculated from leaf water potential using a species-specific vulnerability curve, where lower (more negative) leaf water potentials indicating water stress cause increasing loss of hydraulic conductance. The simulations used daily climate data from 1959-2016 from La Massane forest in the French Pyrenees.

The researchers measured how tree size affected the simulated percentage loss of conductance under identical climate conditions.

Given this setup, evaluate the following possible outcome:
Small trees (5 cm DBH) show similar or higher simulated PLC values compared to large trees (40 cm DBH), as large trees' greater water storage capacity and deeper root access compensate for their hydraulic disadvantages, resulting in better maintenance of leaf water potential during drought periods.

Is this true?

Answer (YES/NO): NO